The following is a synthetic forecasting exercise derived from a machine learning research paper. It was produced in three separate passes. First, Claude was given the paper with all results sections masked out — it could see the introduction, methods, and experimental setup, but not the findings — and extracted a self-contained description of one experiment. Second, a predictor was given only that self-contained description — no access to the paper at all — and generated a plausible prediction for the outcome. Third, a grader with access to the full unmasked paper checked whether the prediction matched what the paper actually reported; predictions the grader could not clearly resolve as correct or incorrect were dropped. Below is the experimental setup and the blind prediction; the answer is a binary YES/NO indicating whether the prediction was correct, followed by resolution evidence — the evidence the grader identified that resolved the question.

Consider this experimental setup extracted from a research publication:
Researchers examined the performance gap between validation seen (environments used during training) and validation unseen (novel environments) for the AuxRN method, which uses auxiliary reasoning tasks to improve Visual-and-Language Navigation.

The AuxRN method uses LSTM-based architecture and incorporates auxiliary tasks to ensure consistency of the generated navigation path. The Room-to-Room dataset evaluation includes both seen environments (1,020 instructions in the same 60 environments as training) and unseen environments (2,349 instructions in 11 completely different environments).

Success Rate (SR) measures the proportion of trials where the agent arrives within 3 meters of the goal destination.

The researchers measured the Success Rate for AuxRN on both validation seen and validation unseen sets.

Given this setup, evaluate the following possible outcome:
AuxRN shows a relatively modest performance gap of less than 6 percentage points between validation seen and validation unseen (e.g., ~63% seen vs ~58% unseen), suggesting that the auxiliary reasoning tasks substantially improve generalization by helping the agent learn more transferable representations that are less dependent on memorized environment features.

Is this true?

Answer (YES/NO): NO